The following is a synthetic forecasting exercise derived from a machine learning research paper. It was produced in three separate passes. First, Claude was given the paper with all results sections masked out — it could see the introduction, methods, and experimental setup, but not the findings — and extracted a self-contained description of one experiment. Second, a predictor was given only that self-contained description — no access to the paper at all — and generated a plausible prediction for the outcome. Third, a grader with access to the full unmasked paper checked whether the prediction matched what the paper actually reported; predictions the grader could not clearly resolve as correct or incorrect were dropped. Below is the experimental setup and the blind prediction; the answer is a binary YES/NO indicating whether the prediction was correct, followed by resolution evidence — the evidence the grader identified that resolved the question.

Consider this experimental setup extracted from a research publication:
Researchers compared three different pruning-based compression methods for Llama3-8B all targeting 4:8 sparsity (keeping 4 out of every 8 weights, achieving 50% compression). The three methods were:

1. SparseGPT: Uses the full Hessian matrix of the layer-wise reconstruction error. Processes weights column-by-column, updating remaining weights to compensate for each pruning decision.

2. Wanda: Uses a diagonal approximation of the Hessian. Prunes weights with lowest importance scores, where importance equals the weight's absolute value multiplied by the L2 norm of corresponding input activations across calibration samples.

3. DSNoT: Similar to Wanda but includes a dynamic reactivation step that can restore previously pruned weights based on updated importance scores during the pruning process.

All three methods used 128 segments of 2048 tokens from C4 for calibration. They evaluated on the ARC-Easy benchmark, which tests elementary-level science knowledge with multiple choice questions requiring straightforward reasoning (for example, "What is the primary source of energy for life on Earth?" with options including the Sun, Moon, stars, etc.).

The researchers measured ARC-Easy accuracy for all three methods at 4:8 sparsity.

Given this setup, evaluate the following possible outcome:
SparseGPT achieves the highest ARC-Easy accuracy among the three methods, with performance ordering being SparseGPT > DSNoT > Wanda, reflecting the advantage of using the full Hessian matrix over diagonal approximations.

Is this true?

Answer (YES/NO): YES